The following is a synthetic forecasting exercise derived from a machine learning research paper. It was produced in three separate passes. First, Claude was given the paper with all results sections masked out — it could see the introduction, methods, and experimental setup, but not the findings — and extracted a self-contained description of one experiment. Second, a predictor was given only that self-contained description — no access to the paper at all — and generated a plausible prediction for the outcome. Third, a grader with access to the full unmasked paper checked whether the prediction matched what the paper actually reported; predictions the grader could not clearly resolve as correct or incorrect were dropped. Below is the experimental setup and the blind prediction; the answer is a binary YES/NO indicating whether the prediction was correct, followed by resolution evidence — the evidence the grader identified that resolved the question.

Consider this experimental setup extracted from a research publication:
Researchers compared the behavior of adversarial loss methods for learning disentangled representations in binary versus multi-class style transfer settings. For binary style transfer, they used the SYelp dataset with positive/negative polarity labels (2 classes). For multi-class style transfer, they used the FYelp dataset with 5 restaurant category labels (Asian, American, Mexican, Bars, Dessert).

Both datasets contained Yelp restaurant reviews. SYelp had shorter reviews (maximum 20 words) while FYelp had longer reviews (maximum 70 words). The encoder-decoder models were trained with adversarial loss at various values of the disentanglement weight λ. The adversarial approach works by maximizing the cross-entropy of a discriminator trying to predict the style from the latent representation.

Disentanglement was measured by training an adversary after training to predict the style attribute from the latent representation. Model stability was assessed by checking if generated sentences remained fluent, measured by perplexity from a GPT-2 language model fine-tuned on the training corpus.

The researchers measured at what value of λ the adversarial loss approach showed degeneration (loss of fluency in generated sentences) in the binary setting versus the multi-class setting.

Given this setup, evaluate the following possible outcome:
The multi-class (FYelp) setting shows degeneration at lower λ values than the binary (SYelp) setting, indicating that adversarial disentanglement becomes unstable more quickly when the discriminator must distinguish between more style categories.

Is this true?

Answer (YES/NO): YES